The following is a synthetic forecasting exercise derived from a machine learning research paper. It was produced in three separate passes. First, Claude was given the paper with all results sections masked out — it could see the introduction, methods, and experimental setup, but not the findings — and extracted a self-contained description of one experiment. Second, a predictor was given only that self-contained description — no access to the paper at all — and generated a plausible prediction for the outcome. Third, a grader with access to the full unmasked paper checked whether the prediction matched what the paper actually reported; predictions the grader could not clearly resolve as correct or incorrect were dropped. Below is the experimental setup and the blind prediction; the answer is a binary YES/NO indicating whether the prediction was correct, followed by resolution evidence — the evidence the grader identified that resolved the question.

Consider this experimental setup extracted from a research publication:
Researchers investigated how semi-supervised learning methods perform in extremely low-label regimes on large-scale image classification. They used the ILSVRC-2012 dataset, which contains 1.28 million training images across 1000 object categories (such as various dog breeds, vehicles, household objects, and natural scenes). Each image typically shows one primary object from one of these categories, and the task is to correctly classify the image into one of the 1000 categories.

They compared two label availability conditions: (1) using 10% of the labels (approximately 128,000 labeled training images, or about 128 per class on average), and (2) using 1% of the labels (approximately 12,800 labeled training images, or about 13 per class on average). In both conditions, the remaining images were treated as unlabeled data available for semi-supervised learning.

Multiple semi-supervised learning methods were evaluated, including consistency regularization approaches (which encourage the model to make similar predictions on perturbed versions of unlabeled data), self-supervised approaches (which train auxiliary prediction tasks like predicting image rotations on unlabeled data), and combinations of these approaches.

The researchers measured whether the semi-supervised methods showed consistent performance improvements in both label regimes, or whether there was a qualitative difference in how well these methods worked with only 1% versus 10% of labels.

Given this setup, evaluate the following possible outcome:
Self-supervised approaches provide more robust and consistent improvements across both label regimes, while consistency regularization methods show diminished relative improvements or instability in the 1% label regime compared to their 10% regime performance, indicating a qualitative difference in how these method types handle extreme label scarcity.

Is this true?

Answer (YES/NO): NO